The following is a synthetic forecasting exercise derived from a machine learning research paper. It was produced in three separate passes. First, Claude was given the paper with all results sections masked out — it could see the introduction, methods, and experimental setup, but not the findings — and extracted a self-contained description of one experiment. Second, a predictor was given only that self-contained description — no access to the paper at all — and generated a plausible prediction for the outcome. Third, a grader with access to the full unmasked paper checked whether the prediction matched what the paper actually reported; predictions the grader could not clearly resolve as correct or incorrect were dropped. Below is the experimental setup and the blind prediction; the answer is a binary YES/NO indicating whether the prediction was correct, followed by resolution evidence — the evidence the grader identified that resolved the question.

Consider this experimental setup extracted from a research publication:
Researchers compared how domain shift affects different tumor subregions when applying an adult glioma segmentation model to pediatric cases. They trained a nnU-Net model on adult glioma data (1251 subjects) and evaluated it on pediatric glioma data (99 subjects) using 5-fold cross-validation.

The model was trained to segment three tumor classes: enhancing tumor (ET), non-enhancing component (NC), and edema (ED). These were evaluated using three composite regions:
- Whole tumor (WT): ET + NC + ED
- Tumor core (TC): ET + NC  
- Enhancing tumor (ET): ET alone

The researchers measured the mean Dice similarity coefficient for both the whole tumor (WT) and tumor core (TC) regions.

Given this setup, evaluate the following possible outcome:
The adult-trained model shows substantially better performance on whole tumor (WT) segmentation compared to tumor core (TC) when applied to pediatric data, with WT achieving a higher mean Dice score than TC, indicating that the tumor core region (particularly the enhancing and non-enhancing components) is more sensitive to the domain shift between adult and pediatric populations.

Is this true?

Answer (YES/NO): YES